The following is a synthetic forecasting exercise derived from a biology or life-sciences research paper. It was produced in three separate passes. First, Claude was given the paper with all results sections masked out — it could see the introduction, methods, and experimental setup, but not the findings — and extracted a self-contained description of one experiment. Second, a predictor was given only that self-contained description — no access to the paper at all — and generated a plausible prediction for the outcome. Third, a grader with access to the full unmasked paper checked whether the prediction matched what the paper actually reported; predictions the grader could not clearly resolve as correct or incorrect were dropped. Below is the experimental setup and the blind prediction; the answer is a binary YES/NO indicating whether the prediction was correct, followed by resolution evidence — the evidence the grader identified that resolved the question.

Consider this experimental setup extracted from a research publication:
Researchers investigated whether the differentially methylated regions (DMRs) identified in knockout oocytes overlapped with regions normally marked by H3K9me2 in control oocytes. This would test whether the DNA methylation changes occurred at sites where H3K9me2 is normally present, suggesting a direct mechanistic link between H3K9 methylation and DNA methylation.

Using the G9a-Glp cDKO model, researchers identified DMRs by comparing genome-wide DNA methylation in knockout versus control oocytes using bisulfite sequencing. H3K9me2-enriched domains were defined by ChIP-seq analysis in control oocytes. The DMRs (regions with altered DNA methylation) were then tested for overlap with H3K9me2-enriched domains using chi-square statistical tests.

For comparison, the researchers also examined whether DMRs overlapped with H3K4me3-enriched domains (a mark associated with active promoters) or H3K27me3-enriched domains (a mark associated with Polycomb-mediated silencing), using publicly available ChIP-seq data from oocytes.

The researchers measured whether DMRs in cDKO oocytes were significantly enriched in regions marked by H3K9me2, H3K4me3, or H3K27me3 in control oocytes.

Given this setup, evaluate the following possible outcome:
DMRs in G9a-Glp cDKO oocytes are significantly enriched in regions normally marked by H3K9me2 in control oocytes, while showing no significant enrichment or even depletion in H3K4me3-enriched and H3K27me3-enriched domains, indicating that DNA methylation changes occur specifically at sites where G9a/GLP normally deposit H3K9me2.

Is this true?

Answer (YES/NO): NO